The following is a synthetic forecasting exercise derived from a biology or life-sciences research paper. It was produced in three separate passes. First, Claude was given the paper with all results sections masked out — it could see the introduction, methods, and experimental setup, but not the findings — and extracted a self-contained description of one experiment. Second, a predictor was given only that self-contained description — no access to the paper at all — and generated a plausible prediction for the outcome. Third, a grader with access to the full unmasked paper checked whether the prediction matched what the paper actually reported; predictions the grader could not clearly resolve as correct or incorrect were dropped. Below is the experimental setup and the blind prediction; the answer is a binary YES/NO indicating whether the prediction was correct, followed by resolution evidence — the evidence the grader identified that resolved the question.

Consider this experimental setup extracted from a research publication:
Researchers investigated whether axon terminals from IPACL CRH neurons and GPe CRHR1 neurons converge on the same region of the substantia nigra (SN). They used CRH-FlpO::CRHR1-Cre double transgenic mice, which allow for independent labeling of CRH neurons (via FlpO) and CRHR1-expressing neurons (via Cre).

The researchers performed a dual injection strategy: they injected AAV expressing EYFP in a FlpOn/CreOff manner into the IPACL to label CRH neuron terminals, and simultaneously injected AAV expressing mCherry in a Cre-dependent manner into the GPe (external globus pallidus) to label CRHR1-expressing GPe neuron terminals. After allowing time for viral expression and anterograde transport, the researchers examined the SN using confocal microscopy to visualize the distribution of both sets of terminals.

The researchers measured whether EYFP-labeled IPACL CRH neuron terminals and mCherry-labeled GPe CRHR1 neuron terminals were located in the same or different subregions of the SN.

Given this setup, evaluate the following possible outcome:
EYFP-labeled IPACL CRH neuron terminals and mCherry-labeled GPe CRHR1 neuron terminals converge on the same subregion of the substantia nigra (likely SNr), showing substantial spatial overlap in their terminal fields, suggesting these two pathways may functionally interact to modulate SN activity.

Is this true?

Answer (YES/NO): YES